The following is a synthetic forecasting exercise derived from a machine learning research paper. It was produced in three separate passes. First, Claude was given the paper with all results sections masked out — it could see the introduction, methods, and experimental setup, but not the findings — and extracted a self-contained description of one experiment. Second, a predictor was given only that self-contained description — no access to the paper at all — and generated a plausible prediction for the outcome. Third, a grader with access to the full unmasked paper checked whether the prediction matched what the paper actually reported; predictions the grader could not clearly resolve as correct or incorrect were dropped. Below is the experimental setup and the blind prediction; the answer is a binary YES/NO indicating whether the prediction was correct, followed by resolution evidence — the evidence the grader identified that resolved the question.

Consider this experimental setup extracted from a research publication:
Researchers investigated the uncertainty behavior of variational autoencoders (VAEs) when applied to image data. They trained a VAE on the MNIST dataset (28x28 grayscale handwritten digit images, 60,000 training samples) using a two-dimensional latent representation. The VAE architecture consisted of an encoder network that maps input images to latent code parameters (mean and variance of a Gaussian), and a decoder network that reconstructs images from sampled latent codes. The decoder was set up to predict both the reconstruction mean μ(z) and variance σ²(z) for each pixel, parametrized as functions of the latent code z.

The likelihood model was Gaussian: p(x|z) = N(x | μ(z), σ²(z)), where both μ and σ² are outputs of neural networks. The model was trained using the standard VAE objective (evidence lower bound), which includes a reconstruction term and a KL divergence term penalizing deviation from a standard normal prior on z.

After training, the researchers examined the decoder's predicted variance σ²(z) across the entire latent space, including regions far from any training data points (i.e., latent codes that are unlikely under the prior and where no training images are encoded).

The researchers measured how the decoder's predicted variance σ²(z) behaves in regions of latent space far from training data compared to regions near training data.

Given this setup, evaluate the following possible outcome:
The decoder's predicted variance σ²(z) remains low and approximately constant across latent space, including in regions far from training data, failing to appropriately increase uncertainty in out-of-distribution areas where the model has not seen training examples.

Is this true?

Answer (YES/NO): NO